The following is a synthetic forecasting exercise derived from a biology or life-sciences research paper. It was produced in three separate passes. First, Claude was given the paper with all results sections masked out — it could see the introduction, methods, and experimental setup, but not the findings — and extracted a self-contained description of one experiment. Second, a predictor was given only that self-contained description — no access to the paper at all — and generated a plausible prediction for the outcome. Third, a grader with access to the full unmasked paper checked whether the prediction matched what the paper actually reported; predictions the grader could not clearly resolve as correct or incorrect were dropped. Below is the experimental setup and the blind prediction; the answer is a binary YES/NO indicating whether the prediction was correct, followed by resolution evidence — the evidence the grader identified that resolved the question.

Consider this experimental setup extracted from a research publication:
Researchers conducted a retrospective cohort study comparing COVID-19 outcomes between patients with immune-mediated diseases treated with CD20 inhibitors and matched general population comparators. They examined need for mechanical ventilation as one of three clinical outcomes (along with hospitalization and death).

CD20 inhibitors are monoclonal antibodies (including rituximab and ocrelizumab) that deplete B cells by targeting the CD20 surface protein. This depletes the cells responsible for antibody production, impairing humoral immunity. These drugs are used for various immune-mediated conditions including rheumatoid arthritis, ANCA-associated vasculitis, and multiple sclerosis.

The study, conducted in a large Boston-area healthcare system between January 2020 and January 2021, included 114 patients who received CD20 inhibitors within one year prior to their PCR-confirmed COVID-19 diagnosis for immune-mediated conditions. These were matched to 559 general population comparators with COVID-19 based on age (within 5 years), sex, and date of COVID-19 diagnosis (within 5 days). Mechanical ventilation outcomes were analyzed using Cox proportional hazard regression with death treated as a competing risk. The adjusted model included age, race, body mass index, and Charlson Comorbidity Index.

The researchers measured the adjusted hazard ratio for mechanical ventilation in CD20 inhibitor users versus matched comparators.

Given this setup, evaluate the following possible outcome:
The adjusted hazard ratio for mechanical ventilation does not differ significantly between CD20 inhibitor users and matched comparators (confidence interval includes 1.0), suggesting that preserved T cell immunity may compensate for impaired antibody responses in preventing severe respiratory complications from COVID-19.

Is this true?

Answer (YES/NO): YES